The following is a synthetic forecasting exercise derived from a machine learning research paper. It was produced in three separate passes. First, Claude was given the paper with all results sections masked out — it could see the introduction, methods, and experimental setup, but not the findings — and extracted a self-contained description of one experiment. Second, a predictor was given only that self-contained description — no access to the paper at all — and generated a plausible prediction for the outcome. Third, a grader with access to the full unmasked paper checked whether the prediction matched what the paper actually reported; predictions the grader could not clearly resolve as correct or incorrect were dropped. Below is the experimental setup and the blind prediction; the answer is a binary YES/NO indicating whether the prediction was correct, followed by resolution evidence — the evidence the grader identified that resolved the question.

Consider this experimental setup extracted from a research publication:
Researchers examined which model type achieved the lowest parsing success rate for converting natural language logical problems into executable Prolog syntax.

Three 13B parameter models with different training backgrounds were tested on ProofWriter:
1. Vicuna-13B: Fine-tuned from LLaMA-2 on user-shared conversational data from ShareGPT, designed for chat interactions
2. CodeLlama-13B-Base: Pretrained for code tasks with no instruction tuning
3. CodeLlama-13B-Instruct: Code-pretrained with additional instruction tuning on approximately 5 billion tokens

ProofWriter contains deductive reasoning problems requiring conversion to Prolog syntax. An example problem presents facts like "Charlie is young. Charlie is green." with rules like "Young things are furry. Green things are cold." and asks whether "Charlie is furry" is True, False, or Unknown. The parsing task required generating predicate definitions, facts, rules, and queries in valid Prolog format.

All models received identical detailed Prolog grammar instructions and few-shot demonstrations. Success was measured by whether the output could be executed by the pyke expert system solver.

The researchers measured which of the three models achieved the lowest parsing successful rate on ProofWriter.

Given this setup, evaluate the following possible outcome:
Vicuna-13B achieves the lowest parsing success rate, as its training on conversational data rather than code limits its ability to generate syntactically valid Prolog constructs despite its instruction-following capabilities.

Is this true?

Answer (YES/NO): NO